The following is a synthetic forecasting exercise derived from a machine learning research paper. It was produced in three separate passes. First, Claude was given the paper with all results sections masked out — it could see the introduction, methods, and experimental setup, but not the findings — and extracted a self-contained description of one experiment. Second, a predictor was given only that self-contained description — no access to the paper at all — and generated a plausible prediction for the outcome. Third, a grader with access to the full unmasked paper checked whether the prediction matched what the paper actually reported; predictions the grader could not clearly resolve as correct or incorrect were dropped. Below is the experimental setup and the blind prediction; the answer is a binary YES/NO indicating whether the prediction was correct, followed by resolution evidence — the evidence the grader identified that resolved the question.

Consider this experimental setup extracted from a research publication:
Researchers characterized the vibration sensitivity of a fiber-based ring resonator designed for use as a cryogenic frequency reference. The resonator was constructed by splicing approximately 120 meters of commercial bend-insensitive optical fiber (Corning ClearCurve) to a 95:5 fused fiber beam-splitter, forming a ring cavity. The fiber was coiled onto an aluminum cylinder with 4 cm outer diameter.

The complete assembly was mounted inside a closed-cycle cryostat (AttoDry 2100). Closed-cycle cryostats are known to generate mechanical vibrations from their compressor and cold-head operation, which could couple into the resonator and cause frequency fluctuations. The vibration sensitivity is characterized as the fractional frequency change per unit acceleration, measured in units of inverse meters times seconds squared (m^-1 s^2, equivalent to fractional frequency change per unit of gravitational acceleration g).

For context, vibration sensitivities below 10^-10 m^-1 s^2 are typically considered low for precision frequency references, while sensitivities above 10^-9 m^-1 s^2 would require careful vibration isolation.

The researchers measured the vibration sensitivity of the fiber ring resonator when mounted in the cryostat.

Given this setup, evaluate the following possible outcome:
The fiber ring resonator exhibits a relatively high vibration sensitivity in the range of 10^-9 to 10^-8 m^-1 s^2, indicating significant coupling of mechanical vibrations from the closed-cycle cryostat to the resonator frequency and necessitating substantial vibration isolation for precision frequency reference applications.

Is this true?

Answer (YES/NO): NO